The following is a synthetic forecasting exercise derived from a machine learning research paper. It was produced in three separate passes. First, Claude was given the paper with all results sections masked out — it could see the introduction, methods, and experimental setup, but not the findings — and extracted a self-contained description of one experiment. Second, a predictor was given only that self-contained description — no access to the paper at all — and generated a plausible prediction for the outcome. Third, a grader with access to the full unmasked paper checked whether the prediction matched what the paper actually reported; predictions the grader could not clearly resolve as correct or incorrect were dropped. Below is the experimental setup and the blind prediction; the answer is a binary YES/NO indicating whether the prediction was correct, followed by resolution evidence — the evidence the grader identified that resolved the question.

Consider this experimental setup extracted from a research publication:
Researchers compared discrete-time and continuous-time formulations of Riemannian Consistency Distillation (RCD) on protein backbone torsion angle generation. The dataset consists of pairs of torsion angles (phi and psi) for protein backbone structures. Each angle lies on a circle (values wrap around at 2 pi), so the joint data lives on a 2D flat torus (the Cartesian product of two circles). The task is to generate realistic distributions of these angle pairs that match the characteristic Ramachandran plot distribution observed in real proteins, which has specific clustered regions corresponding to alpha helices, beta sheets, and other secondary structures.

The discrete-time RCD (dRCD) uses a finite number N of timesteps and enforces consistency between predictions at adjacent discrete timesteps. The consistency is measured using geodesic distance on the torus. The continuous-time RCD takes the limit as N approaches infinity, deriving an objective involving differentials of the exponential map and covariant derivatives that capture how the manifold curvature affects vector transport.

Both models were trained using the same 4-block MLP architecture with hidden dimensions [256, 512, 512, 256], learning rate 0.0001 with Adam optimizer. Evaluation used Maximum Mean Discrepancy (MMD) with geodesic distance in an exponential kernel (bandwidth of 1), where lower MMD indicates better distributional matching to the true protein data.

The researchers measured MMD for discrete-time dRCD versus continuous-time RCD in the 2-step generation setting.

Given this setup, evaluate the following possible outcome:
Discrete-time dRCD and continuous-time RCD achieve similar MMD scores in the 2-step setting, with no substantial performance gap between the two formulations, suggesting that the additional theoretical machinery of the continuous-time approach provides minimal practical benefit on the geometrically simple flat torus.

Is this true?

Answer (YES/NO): YES